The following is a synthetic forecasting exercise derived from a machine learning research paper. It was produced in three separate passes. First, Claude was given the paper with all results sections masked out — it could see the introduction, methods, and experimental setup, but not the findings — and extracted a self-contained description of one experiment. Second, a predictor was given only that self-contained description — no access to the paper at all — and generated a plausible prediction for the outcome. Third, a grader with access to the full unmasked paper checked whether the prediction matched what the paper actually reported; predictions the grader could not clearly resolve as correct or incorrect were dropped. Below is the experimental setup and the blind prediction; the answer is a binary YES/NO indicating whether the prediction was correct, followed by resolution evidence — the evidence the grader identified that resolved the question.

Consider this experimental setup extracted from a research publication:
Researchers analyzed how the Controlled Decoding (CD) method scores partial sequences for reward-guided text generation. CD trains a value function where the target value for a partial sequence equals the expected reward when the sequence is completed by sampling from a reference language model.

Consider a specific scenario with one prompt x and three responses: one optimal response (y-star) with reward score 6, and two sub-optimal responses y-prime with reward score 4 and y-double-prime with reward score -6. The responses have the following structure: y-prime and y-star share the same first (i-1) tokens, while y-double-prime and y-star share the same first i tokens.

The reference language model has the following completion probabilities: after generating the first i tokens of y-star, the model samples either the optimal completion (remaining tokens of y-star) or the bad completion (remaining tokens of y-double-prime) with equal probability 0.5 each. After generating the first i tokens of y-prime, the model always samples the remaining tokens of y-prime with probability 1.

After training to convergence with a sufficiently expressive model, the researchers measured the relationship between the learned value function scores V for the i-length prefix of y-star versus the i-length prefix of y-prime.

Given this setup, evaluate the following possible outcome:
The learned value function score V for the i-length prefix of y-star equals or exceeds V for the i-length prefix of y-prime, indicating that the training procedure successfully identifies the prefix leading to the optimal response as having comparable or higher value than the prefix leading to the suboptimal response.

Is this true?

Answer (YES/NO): NO